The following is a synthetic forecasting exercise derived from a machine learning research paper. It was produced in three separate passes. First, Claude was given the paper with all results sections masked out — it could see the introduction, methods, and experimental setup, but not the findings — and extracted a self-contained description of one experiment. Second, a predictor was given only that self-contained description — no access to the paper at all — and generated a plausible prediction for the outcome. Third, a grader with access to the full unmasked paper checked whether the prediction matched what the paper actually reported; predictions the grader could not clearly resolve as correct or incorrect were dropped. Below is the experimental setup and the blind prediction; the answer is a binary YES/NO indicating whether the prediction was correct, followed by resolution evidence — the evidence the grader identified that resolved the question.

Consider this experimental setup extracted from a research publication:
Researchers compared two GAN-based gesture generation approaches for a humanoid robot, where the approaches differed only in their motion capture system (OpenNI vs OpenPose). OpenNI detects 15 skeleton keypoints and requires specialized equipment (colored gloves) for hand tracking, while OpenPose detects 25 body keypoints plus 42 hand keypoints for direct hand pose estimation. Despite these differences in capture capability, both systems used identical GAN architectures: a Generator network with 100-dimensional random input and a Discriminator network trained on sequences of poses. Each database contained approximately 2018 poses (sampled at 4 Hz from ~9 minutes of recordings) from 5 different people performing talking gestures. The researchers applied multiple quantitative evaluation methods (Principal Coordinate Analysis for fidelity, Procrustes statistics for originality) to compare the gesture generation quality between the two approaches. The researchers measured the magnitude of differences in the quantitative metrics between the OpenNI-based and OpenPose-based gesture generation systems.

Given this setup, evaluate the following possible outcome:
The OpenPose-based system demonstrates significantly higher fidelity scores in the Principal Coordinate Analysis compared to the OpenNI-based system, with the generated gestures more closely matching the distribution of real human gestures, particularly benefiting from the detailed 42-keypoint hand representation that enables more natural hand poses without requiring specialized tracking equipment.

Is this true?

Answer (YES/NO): NO